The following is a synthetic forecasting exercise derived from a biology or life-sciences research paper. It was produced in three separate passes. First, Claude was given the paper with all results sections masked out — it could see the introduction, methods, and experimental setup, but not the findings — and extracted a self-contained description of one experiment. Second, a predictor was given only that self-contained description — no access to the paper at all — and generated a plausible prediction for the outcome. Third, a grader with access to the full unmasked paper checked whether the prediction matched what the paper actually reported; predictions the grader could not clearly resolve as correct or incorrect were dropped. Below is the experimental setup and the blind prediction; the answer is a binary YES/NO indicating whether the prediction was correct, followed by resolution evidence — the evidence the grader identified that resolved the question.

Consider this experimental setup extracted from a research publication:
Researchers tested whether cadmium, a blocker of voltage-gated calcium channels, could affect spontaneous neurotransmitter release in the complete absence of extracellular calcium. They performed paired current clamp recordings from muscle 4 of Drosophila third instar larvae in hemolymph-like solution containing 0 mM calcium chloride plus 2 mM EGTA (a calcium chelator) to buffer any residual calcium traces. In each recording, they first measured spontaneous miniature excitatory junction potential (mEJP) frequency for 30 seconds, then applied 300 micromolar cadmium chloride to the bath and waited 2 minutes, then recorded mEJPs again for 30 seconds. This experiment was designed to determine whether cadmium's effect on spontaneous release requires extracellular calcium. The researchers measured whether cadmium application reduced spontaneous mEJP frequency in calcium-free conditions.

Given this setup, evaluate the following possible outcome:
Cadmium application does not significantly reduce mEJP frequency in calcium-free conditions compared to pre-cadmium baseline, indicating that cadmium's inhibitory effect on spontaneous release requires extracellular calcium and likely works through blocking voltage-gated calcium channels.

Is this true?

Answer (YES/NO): YES